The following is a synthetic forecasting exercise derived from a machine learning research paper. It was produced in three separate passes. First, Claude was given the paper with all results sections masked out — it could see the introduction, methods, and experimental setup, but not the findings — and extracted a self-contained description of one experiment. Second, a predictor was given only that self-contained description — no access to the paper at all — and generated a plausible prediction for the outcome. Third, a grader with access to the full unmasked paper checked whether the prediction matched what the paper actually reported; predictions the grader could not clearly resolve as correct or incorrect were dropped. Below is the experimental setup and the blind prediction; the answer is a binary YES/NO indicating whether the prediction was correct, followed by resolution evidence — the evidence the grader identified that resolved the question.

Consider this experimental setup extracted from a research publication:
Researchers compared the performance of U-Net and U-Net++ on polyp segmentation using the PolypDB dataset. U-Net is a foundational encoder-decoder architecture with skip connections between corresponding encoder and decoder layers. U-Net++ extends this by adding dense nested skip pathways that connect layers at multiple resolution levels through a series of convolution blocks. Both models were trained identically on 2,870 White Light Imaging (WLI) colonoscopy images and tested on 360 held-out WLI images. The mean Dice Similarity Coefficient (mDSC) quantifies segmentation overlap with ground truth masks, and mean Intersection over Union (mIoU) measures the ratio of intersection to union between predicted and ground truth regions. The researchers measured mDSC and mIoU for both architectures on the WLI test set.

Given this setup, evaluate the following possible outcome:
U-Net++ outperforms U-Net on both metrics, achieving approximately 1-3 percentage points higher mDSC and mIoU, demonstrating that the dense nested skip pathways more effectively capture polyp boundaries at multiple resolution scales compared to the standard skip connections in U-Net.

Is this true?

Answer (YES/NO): NO